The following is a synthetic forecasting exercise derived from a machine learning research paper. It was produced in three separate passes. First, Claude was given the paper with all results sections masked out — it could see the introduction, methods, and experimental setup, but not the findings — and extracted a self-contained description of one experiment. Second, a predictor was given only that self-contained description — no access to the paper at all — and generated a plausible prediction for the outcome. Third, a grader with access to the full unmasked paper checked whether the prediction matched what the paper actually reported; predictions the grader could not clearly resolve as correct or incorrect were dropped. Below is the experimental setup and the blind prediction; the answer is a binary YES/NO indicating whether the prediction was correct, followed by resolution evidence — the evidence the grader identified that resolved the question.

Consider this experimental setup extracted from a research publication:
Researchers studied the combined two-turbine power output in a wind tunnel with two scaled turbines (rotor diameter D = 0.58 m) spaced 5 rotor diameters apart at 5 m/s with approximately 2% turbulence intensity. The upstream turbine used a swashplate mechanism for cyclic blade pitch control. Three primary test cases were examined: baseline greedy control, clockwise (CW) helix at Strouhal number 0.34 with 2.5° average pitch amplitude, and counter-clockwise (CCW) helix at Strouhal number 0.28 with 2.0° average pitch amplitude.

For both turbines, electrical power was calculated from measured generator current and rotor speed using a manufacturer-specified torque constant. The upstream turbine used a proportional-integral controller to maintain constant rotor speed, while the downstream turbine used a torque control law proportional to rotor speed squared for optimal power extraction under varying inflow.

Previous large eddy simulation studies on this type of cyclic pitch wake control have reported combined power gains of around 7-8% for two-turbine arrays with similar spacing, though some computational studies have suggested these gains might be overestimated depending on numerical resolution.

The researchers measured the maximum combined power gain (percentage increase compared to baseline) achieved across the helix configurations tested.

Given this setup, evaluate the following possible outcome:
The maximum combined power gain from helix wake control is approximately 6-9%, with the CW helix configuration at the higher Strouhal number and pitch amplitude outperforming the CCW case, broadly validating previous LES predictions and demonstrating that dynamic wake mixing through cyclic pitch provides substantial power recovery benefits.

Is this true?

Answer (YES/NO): NO